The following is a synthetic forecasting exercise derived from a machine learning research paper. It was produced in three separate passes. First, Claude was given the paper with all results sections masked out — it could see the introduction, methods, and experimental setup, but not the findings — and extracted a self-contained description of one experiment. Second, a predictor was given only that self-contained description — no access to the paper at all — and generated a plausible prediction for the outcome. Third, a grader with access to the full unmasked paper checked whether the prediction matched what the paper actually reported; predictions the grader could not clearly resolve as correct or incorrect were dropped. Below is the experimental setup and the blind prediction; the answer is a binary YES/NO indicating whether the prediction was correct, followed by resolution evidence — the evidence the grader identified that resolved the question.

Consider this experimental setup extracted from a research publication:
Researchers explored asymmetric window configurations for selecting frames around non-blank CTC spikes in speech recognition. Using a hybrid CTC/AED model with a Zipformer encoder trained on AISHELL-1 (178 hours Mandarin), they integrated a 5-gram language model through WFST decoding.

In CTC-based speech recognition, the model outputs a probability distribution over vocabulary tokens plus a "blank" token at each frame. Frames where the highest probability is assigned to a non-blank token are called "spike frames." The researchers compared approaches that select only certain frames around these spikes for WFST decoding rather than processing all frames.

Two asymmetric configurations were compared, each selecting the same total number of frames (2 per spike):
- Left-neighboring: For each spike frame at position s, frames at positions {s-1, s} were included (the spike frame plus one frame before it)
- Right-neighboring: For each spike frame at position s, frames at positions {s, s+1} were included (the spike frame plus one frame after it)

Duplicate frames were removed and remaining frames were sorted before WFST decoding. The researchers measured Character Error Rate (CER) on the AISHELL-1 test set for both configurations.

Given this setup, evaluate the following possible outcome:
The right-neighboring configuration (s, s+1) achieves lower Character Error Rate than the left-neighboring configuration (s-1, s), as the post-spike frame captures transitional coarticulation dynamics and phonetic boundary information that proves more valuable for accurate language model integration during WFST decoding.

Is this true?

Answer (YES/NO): YES